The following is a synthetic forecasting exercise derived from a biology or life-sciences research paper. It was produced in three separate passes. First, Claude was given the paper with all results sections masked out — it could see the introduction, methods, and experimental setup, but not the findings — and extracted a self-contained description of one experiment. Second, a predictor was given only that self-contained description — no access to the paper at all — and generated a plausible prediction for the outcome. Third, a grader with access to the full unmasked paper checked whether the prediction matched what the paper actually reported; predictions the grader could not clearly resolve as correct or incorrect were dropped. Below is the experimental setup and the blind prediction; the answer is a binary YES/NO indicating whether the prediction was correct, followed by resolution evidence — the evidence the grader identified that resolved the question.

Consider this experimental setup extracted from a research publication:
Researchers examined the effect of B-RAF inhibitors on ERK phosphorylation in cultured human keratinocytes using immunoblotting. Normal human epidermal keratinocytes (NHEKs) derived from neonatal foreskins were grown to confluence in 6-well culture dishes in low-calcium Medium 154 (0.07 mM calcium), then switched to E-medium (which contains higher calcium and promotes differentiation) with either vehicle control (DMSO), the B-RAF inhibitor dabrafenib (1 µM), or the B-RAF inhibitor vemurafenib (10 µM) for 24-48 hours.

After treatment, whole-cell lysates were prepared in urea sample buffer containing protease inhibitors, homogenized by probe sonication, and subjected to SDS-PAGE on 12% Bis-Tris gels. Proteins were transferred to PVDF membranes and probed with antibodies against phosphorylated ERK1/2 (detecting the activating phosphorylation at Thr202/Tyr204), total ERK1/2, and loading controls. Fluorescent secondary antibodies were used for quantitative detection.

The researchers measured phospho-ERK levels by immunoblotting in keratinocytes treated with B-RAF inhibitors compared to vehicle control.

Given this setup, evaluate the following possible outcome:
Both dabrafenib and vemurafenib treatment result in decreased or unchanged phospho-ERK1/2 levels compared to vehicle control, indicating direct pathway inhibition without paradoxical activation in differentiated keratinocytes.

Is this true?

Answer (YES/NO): NO